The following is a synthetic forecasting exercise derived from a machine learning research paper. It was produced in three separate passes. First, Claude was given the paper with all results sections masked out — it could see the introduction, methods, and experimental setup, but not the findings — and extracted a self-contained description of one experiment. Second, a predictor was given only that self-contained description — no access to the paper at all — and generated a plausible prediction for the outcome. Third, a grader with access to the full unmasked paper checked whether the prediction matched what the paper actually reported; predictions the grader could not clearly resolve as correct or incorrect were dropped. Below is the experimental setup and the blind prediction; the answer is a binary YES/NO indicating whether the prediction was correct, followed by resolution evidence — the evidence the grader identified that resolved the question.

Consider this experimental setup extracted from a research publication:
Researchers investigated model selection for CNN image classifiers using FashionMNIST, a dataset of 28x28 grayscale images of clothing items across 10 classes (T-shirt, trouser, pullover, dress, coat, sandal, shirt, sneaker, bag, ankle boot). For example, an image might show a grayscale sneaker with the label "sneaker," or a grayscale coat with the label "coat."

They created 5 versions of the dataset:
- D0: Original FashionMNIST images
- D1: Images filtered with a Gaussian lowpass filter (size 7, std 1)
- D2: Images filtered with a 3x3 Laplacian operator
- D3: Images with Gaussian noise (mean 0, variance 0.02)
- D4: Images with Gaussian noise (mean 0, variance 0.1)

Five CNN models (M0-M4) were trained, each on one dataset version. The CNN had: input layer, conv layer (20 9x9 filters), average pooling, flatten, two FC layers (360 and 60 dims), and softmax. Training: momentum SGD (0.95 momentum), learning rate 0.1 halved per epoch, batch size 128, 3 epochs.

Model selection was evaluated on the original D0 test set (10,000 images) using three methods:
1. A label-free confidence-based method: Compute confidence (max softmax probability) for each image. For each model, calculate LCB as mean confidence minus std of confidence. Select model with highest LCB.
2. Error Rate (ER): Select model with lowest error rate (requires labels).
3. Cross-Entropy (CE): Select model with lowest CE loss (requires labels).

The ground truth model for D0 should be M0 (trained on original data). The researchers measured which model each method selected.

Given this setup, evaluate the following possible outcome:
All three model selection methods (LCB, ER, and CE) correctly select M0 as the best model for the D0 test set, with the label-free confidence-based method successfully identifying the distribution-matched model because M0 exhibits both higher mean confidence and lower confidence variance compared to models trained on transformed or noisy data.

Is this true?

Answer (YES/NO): NO